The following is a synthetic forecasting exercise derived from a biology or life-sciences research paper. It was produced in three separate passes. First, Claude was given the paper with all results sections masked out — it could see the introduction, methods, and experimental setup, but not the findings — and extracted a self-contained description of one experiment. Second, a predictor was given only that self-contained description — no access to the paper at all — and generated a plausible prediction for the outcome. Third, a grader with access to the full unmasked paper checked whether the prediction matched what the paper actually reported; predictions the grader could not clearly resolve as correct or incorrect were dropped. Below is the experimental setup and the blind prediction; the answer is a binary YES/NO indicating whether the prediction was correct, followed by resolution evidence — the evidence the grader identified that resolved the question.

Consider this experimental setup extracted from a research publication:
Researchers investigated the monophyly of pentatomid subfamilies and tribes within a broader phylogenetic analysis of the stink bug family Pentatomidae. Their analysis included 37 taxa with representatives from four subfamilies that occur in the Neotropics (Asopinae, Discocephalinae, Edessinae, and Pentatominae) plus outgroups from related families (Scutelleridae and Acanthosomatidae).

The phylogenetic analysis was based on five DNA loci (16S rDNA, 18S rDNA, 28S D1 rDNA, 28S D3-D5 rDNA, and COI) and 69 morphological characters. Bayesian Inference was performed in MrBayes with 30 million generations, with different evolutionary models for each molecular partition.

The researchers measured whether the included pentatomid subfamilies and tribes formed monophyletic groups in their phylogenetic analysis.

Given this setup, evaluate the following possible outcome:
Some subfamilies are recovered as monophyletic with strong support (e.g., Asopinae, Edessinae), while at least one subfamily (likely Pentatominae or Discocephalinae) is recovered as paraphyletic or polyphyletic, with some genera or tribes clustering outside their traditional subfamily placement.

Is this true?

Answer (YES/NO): YES